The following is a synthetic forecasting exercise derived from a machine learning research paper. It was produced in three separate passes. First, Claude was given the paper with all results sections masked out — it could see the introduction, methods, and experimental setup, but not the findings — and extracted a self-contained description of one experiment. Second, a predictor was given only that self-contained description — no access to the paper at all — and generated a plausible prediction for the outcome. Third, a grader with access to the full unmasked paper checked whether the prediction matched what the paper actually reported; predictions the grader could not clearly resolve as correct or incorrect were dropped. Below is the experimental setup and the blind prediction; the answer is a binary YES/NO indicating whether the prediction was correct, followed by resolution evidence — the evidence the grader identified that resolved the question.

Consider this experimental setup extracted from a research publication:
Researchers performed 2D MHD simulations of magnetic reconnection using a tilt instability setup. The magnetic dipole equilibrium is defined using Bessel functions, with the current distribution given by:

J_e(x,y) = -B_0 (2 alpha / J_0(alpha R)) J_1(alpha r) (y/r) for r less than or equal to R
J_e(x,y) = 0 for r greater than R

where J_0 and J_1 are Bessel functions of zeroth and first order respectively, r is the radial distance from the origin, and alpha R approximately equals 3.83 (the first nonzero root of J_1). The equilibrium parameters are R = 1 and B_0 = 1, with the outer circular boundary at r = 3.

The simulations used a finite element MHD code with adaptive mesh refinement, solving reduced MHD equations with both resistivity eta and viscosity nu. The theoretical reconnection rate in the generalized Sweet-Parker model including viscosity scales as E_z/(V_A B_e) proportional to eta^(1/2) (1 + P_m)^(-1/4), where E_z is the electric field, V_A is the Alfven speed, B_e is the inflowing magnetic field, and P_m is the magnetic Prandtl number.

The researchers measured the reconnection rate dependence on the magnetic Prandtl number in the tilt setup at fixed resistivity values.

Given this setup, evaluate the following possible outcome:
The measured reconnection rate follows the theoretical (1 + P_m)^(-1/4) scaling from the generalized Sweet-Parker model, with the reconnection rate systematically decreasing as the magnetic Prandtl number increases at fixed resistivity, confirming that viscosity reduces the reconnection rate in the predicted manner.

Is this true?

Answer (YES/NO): NO